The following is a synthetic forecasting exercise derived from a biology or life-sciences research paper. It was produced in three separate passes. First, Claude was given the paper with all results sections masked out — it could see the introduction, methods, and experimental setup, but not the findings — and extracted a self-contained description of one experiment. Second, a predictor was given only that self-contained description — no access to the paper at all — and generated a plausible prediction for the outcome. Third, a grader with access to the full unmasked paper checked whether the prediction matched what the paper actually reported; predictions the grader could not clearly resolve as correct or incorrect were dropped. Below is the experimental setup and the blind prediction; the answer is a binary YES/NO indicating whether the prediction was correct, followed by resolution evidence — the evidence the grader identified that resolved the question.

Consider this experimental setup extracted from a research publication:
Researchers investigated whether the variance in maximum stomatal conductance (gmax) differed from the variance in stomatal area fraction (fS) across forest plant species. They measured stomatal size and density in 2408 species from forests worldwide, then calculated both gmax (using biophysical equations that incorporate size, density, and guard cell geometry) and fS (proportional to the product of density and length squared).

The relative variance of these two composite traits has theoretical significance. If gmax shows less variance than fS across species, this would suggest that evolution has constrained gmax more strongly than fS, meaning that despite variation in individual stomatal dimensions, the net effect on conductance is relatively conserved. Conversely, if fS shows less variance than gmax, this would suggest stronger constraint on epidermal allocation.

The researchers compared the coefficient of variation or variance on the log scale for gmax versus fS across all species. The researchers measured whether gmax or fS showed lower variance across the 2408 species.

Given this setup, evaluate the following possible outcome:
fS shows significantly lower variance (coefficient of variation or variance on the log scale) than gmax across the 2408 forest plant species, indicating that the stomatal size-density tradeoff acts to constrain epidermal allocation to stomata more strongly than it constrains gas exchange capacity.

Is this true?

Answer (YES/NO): NO